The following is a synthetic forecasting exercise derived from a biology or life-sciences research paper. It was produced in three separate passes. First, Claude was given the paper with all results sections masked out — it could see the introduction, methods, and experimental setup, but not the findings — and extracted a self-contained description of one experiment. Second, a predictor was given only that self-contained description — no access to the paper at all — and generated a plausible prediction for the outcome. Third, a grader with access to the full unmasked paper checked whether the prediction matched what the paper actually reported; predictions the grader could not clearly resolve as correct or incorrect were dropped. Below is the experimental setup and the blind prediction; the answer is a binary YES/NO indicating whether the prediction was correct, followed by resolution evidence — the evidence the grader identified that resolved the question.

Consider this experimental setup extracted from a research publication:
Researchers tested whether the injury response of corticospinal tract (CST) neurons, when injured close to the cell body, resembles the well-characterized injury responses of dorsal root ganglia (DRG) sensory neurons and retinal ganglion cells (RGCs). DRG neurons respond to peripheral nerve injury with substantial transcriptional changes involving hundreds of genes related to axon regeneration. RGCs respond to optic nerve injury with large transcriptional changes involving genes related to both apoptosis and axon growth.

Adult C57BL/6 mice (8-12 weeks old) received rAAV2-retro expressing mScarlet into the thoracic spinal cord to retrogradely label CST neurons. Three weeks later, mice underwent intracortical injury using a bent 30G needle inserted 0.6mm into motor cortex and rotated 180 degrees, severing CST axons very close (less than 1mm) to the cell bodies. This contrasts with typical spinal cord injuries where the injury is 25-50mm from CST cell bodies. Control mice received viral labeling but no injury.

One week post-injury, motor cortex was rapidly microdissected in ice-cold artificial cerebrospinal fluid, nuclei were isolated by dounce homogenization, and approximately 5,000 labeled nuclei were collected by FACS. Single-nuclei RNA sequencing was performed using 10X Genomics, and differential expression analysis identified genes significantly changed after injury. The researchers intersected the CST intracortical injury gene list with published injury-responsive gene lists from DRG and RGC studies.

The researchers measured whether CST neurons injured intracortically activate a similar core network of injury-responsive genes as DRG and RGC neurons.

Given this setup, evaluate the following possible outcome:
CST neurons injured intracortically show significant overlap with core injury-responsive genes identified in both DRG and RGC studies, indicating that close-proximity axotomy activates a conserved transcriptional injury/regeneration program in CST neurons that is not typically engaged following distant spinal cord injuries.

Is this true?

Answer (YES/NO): YES